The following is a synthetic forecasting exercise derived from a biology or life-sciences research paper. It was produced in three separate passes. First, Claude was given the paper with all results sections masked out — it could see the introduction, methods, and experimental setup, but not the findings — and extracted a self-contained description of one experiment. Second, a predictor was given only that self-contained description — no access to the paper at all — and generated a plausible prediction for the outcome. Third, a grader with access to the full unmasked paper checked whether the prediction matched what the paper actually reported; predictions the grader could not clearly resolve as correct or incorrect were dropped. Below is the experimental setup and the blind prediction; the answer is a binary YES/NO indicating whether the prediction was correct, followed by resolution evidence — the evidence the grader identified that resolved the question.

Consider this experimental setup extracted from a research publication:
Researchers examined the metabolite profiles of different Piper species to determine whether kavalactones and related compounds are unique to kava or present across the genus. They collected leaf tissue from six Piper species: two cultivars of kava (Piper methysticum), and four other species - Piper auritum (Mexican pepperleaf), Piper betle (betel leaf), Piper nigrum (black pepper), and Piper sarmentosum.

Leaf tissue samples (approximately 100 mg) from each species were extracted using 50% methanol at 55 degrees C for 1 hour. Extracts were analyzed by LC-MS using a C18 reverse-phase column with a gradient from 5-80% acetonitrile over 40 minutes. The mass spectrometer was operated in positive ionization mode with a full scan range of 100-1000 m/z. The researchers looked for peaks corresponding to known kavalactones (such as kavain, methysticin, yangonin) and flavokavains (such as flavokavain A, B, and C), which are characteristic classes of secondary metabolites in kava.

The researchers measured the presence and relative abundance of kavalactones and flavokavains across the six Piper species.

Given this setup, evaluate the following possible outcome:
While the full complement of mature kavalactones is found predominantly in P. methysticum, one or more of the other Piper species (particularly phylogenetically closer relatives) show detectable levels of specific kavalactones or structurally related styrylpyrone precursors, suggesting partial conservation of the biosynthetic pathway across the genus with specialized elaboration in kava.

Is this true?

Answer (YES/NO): NO